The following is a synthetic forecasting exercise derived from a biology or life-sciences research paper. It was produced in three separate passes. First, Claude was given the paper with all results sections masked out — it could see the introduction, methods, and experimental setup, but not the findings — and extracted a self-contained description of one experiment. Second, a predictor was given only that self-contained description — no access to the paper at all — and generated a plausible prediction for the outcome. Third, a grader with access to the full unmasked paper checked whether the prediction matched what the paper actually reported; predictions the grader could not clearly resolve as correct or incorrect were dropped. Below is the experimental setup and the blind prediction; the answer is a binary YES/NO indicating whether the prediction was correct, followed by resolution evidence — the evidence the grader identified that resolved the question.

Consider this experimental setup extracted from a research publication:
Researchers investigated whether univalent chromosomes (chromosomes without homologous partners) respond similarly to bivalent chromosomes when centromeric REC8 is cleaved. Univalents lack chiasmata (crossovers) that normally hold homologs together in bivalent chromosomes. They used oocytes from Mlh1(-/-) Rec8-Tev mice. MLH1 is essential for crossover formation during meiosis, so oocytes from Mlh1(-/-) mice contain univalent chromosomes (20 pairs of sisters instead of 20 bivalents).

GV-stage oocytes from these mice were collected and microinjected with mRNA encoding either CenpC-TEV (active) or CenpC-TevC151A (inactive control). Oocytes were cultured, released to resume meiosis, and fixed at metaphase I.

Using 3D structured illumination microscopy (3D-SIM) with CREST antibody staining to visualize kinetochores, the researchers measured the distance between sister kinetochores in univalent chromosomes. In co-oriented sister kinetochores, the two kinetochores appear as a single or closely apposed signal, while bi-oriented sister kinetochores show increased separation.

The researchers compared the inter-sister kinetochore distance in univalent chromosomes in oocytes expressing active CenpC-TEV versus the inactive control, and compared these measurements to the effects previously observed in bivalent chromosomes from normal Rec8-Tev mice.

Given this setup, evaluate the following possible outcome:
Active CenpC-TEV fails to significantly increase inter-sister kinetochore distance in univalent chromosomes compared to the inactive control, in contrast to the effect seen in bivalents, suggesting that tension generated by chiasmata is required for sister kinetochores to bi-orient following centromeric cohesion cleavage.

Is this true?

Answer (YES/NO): NO